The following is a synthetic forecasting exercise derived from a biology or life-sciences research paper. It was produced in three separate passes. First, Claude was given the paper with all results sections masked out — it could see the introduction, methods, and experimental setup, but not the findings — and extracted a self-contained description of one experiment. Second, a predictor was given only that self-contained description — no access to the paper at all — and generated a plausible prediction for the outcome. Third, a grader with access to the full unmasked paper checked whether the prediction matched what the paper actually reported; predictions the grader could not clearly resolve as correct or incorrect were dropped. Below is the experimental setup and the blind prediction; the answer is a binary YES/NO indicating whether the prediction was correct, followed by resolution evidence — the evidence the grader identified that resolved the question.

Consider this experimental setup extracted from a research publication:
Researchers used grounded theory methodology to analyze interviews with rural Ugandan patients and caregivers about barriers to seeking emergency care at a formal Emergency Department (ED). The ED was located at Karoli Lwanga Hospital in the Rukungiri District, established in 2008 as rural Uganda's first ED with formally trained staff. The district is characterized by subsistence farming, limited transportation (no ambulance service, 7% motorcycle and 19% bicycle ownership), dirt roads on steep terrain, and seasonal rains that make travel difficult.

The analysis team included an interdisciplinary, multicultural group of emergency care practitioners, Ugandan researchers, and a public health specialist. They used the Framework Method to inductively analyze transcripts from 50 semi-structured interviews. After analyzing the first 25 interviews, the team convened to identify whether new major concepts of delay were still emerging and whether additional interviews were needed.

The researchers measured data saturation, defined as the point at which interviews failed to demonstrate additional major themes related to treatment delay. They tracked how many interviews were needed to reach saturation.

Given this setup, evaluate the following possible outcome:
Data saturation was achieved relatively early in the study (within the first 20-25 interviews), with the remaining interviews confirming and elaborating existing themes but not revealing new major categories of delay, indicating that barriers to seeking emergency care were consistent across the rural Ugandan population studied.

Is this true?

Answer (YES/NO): YES